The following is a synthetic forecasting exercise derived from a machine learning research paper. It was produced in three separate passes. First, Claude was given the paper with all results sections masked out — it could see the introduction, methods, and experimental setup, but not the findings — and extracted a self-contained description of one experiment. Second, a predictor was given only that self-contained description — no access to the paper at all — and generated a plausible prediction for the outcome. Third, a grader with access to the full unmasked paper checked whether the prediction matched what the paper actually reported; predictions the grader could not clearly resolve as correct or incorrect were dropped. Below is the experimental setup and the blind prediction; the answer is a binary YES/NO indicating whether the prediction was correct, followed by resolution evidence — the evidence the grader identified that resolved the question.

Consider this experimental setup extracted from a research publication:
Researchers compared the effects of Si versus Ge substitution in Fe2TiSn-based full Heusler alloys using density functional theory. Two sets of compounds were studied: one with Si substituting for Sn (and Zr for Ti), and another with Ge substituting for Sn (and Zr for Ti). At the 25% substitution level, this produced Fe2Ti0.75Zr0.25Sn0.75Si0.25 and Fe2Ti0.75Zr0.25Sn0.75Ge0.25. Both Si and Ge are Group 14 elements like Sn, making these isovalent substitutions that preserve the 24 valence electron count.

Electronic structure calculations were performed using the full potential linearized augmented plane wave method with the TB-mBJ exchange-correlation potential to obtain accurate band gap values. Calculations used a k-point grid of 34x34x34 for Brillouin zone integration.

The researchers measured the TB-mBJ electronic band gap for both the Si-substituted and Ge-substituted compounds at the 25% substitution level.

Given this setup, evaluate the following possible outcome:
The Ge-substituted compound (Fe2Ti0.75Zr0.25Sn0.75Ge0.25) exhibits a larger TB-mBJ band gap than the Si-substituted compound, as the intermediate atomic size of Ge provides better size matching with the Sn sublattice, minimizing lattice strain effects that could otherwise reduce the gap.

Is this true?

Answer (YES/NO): NO